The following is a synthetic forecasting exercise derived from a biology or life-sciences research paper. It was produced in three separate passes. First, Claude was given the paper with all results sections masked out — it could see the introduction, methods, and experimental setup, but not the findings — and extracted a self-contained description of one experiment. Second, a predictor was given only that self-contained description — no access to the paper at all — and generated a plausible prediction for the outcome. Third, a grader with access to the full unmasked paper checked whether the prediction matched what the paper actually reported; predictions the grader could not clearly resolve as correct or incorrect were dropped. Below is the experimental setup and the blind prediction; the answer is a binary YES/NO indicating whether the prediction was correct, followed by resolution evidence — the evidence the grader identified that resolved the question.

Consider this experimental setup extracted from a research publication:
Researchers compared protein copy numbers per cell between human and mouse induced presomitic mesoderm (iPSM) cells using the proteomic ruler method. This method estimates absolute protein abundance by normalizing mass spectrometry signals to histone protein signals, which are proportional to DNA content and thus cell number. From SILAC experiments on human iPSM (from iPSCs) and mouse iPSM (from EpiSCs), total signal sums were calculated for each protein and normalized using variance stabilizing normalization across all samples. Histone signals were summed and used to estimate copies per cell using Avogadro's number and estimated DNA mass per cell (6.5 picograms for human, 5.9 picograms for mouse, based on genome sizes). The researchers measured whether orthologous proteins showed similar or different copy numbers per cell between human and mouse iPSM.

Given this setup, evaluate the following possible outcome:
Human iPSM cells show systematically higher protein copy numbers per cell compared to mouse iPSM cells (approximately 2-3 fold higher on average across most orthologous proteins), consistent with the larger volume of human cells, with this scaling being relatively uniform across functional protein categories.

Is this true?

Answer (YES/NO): NO